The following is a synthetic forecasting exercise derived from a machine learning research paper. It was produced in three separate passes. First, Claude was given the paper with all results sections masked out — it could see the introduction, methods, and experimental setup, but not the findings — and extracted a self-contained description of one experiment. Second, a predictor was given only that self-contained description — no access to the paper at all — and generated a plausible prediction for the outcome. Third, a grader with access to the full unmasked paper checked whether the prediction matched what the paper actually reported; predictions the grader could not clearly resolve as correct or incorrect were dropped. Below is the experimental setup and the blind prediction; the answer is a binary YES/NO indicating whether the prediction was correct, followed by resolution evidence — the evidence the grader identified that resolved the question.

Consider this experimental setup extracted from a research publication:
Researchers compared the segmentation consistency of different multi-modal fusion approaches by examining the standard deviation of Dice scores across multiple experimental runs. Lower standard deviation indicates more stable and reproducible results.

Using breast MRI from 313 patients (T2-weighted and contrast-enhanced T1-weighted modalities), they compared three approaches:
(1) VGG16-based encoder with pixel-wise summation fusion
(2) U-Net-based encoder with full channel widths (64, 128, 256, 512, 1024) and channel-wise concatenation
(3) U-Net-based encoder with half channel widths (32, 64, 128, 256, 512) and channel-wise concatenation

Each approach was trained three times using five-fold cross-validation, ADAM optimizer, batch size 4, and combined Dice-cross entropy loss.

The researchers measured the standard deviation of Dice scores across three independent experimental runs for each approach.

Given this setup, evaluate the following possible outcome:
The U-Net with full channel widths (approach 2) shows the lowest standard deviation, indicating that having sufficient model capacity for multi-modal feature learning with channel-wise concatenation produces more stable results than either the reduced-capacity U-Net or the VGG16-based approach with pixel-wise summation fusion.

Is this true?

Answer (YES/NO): NO